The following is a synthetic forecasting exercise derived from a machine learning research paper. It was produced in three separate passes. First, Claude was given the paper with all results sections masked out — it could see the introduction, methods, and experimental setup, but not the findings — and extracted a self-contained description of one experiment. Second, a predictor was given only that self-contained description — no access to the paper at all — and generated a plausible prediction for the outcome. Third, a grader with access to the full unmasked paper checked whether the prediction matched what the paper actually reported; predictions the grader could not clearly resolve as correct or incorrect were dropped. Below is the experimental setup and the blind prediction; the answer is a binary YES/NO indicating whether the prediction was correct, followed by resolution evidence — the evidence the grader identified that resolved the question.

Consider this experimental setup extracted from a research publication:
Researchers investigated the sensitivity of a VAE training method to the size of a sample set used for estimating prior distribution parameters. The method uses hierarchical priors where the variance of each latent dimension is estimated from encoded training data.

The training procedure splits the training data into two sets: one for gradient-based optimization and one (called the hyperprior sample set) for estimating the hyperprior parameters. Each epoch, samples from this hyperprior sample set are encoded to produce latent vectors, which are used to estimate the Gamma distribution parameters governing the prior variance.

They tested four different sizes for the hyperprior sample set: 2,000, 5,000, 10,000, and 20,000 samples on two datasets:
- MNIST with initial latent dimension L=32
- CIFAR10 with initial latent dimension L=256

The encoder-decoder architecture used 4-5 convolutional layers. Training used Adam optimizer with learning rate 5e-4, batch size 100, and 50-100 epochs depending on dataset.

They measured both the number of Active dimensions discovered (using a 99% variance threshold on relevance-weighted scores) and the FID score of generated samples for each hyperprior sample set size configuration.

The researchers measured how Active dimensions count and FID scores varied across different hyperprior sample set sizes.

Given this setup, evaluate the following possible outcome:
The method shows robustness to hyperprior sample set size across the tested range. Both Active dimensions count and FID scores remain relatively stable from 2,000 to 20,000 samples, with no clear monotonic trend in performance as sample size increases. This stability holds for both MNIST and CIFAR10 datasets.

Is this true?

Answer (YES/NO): YES